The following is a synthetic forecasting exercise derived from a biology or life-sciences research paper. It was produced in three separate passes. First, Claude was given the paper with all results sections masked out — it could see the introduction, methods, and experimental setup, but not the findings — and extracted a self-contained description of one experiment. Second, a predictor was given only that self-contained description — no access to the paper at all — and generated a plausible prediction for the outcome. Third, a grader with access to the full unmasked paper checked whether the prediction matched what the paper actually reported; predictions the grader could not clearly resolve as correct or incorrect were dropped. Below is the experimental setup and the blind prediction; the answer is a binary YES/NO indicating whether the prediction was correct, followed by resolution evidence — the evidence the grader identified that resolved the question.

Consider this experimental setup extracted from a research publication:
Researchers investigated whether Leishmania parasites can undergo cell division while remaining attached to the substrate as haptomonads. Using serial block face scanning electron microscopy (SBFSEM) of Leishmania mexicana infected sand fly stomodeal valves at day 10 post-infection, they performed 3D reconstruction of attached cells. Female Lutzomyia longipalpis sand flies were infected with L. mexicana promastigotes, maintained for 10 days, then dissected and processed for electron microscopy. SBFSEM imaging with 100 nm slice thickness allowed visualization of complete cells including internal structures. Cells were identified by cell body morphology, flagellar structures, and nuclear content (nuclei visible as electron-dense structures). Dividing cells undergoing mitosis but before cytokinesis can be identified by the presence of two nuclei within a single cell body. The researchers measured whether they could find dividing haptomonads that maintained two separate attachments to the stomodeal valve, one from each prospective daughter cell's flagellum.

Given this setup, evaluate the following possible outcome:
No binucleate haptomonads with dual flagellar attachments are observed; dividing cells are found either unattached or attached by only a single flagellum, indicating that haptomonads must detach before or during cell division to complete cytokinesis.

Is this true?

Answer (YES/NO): NO